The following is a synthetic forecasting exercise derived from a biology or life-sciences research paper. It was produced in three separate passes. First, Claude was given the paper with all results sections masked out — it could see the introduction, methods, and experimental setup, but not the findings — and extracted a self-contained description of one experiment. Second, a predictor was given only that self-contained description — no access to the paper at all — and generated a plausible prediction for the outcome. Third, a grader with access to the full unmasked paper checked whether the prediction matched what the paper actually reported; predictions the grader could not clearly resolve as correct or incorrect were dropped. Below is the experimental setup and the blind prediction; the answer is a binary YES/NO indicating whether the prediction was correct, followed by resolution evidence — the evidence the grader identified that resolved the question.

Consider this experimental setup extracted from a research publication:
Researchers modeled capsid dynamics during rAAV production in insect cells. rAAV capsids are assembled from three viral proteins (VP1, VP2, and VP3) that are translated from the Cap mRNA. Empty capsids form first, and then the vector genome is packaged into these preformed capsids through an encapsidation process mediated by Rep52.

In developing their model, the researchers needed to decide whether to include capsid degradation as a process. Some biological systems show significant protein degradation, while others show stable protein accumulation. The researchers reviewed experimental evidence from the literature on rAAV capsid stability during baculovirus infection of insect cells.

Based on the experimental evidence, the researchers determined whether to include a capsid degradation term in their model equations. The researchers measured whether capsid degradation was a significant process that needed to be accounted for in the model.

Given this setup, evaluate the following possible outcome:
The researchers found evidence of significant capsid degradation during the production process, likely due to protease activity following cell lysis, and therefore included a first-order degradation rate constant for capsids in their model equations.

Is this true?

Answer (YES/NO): NO